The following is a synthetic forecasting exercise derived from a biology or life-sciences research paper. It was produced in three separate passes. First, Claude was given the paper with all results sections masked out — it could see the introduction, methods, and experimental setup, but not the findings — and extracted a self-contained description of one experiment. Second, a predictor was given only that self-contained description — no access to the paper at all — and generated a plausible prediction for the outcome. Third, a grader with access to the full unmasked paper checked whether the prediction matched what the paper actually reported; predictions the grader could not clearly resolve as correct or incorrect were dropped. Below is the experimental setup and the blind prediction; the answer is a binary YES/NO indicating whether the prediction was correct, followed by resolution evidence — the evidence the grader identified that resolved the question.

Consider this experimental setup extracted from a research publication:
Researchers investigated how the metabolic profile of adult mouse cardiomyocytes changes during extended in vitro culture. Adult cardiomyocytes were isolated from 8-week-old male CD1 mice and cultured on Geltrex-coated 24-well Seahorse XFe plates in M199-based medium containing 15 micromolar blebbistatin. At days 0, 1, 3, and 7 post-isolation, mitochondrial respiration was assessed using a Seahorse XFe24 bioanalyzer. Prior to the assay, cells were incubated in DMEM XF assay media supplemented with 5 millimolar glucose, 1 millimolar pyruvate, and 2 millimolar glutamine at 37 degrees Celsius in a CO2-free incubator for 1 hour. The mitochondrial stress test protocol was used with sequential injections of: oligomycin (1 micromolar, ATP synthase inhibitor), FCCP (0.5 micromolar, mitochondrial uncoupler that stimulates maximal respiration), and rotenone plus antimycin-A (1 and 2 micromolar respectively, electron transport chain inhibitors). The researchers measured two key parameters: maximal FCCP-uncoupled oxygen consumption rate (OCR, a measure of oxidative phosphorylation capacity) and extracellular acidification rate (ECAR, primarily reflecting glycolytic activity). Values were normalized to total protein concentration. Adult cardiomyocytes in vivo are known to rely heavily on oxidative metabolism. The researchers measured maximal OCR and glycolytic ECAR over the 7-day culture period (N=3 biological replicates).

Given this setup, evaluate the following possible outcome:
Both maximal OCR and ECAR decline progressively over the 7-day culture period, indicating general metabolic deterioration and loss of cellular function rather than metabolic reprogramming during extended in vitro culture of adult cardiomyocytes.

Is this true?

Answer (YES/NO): NO